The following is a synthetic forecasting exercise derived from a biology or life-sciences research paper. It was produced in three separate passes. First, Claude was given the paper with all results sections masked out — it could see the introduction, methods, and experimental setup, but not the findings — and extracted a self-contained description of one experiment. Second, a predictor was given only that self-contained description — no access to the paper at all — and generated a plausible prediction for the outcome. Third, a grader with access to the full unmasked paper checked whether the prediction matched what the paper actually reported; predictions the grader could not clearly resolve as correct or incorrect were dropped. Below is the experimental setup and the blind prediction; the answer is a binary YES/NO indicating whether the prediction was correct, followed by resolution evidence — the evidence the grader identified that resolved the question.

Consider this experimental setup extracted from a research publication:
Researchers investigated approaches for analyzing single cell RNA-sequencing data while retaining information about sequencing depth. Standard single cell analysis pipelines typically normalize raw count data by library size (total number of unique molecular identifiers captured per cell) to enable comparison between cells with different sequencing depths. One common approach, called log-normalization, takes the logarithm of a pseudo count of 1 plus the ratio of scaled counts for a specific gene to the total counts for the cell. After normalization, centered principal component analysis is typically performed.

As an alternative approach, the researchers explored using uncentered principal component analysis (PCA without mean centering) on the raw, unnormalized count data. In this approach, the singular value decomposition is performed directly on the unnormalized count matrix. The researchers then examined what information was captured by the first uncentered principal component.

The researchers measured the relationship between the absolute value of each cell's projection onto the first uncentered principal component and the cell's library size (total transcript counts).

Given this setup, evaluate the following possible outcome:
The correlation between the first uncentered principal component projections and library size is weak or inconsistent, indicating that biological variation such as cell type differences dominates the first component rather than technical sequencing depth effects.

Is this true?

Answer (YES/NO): NO